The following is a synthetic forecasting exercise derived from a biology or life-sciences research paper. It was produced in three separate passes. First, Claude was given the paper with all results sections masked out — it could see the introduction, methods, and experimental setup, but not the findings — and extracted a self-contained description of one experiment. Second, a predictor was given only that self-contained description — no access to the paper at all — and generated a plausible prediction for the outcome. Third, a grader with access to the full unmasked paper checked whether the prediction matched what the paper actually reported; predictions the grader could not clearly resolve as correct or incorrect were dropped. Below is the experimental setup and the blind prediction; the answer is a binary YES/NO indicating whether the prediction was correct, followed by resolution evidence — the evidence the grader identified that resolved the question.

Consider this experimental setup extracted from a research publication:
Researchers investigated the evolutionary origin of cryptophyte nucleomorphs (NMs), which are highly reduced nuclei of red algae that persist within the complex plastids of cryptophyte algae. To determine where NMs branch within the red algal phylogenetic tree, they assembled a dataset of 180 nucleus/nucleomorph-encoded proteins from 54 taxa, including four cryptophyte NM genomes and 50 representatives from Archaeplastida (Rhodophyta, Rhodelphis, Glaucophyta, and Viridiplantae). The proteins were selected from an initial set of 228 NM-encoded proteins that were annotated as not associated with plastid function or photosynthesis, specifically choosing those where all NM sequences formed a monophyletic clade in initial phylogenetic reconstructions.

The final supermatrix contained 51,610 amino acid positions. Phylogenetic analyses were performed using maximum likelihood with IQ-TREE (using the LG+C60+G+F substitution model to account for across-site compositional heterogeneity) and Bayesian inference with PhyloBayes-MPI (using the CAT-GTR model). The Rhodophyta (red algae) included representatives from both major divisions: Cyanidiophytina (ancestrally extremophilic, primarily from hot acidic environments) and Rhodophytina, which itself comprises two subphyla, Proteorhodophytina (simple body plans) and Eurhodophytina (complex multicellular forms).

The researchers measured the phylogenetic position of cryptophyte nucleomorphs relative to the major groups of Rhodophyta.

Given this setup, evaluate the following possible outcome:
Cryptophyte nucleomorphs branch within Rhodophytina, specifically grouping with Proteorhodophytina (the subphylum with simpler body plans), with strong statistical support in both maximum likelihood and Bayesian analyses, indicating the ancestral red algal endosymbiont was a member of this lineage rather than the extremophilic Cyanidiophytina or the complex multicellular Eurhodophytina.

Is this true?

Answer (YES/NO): NO